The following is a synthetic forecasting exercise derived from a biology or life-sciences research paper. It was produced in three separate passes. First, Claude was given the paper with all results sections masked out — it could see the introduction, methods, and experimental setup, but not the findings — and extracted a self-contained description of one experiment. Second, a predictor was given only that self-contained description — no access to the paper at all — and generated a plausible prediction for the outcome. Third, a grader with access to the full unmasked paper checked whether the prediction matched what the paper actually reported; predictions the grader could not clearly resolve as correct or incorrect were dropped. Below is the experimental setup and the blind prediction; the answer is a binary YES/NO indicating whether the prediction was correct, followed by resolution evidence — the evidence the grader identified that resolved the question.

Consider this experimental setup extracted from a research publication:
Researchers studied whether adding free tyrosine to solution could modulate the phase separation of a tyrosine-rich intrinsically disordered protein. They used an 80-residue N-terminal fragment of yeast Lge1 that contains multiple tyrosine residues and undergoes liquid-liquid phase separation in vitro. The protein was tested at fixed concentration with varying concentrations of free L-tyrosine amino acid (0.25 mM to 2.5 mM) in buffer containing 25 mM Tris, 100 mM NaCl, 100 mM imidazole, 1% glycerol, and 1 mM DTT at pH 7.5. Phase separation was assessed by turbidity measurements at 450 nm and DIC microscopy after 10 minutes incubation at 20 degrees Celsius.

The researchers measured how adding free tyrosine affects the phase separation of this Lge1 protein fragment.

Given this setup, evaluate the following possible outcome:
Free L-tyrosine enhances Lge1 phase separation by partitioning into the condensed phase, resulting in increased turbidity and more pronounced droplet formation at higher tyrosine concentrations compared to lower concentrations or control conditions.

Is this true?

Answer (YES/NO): NO